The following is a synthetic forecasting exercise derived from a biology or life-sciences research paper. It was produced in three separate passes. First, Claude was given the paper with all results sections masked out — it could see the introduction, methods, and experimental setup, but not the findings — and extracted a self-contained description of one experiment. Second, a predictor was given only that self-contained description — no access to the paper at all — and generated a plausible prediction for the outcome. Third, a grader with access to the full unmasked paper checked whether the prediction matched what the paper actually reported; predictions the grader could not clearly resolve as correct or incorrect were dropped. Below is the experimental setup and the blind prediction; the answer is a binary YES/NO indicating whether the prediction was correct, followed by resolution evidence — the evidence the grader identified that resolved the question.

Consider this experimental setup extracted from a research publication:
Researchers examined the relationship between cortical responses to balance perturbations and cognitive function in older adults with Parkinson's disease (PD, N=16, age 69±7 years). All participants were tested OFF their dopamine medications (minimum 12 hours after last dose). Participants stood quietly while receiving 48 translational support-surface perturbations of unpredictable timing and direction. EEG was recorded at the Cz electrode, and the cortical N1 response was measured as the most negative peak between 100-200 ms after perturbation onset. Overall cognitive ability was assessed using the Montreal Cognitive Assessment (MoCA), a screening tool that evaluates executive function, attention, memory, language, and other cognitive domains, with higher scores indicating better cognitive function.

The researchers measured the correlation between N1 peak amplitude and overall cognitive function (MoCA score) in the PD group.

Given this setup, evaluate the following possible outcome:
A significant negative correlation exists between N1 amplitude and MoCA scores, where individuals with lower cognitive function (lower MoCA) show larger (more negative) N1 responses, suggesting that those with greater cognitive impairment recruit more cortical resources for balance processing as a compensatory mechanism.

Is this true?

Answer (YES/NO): NO